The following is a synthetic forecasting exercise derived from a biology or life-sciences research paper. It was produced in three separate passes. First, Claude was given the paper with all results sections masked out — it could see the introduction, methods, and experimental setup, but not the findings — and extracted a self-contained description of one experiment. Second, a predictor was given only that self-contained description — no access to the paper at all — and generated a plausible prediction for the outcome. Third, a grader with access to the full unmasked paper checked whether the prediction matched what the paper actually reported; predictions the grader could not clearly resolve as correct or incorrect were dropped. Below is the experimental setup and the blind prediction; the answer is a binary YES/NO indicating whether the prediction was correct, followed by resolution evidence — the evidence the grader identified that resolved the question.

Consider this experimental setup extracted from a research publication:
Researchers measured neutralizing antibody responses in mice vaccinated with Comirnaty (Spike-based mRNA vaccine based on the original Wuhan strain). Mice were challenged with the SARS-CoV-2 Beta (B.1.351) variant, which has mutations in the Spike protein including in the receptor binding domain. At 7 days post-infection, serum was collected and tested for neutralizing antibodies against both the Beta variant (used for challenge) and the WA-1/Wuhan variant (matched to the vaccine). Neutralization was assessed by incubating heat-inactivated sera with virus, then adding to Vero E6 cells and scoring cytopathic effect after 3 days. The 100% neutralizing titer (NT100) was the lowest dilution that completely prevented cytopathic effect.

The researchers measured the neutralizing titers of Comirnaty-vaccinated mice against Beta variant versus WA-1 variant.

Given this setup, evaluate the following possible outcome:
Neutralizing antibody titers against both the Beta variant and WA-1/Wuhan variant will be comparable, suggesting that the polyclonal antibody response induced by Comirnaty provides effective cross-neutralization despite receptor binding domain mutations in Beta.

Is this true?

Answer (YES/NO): NO